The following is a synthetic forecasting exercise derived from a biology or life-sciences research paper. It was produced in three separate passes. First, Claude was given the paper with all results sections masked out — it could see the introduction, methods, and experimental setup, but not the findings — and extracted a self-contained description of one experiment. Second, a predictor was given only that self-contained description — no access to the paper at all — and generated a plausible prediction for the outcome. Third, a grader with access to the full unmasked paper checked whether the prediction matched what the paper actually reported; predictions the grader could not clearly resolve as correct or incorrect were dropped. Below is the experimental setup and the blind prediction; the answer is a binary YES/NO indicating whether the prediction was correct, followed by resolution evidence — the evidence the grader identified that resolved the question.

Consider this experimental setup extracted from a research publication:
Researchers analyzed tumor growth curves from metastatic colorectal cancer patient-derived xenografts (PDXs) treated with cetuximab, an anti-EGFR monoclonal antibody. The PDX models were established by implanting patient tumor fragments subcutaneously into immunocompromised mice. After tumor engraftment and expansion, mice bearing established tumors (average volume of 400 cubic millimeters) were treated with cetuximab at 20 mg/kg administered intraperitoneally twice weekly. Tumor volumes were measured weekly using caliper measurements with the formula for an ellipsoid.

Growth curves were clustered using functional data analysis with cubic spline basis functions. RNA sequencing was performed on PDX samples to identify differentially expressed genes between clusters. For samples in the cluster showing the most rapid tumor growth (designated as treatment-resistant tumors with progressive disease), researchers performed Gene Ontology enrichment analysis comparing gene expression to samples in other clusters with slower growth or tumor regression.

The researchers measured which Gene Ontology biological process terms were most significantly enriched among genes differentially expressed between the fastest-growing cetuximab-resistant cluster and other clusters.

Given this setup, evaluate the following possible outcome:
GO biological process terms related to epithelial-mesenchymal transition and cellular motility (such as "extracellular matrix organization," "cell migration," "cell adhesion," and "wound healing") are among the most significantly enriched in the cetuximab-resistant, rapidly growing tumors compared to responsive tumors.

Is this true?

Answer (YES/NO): NO